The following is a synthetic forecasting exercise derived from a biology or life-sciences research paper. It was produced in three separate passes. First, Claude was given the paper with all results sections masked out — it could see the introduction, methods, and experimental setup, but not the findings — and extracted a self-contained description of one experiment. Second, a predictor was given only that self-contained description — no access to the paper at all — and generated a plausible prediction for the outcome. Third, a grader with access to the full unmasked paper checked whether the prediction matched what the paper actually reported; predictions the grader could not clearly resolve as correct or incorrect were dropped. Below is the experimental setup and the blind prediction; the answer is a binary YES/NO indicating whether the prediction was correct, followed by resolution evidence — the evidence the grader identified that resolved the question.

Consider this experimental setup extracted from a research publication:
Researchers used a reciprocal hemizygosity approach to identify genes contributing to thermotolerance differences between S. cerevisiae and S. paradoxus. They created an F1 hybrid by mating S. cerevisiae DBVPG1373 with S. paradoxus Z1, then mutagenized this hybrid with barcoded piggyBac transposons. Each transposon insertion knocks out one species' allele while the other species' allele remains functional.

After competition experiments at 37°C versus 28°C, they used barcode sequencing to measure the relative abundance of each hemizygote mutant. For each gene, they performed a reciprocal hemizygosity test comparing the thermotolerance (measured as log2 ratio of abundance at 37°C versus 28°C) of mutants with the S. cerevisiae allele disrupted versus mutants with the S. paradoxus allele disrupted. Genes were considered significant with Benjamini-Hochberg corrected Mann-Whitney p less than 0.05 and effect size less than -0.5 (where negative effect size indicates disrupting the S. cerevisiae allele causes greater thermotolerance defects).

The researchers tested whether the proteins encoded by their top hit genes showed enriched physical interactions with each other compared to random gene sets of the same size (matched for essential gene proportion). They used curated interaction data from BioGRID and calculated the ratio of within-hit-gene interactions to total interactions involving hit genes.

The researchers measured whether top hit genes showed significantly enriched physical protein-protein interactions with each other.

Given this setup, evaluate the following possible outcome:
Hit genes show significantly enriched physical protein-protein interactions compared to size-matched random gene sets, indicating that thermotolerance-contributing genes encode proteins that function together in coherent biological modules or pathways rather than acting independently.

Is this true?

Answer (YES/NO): YES